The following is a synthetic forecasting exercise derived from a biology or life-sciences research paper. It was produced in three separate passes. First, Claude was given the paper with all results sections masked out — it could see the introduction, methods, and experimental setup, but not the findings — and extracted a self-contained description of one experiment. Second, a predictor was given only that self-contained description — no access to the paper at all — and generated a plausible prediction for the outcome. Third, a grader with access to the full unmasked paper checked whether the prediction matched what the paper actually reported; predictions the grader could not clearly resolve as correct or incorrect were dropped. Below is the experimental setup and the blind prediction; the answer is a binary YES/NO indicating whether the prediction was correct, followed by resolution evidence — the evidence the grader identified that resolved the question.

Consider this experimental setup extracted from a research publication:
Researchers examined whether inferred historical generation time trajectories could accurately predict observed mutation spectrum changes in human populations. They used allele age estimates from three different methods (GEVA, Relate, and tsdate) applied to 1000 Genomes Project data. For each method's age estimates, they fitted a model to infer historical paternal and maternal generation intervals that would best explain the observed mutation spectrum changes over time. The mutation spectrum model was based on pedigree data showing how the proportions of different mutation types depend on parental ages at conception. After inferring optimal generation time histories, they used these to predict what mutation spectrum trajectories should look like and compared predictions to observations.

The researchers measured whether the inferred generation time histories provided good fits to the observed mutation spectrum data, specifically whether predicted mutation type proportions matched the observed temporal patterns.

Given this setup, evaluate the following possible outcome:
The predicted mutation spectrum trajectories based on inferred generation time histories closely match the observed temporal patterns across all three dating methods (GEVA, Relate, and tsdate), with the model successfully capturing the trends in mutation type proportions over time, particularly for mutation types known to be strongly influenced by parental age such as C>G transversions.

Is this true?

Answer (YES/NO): NO